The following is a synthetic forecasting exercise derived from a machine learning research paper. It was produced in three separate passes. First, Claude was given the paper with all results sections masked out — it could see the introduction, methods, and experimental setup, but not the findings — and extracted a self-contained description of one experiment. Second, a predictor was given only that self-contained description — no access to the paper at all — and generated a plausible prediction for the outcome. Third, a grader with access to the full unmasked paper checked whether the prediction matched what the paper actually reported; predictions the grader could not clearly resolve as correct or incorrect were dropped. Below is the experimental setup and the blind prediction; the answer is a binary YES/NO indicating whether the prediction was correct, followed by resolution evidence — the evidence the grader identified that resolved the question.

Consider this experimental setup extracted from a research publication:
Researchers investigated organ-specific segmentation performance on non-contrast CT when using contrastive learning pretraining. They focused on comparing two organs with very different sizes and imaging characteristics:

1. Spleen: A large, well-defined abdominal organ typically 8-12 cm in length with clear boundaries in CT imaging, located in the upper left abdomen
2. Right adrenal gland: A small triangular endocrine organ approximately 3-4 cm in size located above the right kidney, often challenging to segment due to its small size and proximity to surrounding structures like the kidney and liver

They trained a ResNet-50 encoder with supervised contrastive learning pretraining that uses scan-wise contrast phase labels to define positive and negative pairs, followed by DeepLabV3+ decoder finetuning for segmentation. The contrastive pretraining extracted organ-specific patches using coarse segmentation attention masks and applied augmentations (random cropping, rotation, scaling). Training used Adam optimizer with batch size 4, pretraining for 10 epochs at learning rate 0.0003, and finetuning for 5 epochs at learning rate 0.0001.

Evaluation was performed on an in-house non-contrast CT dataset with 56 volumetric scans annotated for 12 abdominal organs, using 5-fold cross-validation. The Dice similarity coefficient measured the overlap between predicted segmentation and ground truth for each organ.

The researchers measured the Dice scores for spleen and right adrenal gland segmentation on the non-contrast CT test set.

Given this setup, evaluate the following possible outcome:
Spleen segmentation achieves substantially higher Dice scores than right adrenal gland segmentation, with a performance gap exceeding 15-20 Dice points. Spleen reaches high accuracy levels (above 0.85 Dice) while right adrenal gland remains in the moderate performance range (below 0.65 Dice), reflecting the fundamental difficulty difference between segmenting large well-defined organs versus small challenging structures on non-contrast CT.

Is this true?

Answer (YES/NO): YES